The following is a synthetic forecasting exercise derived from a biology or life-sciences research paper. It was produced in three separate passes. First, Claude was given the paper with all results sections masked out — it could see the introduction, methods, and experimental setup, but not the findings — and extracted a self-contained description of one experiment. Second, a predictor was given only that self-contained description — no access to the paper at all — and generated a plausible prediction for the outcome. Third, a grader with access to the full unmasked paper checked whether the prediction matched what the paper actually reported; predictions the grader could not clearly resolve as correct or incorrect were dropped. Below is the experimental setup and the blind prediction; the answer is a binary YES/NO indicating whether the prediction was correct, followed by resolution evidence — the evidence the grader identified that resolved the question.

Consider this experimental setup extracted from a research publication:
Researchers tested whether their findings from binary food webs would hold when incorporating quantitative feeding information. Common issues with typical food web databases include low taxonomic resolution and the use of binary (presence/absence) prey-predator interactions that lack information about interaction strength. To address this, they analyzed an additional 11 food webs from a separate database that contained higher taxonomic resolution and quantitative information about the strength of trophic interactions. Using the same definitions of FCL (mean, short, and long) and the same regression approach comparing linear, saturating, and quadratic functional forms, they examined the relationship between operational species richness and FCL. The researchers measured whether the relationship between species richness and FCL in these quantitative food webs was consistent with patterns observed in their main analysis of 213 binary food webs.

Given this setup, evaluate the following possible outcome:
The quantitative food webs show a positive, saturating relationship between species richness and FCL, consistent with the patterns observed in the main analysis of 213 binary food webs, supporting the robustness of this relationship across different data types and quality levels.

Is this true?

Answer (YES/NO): YES